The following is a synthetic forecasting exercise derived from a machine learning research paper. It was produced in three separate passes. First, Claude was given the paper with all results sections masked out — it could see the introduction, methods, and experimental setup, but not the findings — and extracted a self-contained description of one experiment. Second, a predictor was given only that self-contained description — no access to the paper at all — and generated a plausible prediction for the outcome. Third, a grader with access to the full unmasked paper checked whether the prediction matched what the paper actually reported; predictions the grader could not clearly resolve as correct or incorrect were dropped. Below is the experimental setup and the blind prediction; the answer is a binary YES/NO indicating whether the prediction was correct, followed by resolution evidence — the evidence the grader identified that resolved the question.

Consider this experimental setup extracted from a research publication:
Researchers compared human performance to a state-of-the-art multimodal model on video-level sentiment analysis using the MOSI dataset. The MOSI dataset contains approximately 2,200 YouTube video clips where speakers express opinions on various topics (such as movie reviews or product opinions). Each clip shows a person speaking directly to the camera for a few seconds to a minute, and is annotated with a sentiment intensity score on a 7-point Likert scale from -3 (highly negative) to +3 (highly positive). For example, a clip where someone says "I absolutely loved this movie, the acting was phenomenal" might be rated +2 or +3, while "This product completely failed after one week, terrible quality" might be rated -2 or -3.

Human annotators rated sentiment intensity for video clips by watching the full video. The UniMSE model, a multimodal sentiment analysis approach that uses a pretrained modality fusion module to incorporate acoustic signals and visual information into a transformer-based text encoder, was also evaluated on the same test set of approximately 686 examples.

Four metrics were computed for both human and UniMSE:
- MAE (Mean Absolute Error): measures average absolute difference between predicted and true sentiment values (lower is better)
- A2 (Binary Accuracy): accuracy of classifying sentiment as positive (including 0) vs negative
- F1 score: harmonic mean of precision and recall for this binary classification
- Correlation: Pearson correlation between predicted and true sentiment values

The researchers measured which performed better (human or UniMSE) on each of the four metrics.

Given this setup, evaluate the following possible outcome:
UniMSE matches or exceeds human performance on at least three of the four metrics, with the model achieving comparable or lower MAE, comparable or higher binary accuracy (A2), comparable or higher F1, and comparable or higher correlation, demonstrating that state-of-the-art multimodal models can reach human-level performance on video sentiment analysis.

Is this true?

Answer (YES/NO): NO